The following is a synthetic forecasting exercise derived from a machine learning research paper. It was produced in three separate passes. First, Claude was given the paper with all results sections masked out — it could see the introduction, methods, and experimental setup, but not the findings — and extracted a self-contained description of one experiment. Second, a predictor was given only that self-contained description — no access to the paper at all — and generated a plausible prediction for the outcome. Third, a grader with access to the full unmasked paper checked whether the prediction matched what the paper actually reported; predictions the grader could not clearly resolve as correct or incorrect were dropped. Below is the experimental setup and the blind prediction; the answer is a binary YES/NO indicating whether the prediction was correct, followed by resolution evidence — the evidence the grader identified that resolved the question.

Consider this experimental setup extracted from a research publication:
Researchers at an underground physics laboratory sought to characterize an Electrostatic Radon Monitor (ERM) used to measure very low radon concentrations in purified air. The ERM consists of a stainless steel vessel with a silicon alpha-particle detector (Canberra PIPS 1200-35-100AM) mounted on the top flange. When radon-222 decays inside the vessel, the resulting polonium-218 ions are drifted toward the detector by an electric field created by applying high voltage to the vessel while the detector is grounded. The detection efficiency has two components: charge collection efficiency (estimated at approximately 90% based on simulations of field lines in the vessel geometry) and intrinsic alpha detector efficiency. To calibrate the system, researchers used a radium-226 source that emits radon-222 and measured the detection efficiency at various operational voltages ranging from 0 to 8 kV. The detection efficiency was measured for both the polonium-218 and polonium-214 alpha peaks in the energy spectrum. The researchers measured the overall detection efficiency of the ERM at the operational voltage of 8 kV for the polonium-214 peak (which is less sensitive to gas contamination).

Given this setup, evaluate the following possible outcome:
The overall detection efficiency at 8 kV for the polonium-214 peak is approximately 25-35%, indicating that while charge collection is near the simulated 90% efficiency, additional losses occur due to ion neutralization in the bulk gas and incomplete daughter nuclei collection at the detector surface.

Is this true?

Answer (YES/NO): YES